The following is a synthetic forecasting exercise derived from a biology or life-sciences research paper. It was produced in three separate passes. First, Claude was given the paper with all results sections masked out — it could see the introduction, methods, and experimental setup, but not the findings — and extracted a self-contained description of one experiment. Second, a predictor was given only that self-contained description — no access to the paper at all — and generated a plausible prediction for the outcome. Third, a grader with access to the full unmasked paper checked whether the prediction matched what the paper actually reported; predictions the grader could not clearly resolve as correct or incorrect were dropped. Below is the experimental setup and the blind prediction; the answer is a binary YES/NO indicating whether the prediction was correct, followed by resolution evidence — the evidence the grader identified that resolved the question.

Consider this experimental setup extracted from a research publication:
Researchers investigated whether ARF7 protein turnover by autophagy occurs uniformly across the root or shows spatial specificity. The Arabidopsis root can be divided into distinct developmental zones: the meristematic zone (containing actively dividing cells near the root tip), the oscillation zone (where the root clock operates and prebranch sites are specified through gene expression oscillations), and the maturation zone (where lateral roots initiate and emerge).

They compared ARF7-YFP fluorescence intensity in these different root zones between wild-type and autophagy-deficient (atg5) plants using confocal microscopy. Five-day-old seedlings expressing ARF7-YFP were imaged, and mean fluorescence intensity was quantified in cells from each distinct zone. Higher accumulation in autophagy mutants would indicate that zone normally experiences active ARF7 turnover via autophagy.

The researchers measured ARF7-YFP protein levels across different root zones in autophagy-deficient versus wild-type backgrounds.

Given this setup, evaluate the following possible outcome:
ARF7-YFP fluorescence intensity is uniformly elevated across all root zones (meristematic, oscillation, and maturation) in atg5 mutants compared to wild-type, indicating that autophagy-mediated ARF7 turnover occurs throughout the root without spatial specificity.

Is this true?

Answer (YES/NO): NO